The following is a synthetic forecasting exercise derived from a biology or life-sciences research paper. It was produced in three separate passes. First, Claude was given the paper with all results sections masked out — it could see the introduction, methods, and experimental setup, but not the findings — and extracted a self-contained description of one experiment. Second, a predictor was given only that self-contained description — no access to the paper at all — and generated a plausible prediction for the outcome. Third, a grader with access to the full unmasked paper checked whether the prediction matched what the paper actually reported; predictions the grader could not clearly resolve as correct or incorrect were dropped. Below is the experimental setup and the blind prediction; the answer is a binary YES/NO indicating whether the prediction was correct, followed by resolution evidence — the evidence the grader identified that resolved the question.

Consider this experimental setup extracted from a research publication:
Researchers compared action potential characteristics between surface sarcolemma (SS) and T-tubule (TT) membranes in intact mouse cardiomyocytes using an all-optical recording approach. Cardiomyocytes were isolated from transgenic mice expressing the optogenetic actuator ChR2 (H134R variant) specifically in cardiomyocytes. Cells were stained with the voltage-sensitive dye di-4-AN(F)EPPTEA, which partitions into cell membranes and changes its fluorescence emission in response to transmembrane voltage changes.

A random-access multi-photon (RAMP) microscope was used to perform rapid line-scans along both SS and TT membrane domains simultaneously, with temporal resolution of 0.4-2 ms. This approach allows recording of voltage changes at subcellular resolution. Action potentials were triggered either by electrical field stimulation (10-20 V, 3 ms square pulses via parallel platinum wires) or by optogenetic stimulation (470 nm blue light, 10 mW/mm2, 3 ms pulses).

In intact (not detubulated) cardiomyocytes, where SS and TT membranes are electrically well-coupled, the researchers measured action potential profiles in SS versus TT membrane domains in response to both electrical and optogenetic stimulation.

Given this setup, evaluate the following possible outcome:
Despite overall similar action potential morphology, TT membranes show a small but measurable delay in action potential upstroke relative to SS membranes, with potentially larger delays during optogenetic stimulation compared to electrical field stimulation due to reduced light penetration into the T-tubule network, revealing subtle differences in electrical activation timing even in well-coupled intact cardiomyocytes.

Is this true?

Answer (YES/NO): NO